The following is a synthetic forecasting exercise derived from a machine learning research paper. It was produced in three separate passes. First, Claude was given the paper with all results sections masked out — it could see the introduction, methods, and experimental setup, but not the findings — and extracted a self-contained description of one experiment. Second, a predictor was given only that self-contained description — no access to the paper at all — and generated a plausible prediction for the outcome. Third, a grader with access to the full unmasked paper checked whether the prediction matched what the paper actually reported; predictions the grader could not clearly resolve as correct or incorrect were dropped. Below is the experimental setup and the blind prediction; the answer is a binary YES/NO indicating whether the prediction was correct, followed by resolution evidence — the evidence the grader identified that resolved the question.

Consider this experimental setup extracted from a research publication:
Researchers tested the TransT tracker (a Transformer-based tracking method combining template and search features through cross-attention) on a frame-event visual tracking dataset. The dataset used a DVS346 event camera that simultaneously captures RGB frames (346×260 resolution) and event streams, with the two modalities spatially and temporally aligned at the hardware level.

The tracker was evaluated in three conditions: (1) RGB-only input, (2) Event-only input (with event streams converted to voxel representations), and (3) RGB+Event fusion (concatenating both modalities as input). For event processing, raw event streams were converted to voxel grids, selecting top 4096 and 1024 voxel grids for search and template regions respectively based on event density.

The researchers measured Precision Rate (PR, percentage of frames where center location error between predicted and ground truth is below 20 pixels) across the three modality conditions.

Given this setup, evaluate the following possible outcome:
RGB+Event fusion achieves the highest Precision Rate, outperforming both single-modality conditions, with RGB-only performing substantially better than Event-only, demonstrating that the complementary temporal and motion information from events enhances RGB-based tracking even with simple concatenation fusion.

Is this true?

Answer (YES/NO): NO